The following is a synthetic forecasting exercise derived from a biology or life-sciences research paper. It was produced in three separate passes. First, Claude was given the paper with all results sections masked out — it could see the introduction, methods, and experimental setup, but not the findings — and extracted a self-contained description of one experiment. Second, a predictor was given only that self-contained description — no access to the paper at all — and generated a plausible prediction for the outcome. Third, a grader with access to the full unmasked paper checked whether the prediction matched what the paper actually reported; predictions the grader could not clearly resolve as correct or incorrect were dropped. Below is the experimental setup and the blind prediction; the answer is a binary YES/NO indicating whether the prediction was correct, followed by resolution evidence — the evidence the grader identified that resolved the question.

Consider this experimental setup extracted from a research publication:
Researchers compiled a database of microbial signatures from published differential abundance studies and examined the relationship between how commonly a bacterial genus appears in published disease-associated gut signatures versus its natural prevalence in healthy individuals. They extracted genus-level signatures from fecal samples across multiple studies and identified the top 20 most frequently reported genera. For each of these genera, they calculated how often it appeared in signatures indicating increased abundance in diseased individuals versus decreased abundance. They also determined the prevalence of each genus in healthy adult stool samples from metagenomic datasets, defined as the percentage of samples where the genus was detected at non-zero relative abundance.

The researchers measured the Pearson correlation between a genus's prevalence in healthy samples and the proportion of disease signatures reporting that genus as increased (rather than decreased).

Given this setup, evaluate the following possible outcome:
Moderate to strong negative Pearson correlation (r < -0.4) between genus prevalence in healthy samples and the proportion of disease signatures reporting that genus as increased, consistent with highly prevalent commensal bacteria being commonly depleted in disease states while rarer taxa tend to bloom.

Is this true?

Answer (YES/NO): YES